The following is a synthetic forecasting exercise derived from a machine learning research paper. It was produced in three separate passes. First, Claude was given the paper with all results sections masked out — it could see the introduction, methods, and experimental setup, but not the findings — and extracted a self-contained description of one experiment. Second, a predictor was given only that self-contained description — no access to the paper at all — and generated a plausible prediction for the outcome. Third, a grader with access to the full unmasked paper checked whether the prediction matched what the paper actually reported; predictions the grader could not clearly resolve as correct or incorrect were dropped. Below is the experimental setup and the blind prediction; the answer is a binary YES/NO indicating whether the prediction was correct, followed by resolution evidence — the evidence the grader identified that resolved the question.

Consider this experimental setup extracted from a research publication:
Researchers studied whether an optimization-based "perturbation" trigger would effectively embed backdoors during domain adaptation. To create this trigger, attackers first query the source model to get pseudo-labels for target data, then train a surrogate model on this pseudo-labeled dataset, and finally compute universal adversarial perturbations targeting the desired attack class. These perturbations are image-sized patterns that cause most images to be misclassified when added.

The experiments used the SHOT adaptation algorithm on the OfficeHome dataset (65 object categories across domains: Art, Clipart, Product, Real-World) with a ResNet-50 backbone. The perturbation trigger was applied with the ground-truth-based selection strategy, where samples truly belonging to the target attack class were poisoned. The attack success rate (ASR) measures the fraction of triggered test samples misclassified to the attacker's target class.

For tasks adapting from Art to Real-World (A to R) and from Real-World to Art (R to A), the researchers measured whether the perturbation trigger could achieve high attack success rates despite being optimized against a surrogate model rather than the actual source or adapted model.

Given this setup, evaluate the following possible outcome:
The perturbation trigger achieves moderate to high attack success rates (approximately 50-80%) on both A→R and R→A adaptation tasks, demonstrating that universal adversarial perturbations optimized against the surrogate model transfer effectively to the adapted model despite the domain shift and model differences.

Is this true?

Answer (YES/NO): NO